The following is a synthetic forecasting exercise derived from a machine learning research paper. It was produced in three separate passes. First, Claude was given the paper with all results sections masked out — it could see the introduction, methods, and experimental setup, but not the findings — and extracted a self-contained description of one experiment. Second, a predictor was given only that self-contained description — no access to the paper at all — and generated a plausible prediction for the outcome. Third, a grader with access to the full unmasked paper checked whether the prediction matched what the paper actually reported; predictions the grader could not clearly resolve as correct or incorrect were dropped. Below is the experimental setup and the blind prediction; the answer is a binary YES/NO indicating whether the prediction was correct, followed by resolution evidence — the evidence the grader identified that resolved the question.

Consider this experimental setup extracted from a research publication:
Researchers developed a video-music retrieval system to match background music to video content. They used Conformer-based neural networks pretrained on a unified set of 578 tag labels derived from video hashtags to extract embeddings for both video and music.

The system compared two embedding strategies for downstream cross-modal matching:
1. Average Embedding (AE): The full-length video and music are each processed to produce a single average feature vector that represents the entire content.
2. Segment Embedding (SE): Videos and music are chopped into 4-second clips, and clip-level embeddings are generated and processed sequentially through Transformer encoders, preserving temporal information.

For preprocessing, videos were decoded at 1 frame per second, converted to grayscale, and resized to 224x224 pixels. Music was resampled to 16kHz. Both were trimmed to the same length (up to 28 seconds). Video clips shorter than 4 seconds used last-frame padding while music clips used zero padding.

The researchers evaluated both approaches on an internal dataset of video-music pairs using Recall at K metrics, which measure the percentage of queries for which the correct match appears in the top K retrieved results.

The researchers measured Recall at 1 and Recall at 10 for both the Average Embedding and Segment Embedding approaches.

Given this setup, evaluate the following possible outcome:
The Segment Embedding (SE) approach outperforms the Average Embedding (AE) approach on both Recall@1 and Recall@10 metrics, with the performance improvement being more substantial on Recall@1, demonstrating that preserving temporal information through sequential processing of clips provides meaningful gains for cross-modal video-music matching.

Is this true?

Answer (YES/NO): NO